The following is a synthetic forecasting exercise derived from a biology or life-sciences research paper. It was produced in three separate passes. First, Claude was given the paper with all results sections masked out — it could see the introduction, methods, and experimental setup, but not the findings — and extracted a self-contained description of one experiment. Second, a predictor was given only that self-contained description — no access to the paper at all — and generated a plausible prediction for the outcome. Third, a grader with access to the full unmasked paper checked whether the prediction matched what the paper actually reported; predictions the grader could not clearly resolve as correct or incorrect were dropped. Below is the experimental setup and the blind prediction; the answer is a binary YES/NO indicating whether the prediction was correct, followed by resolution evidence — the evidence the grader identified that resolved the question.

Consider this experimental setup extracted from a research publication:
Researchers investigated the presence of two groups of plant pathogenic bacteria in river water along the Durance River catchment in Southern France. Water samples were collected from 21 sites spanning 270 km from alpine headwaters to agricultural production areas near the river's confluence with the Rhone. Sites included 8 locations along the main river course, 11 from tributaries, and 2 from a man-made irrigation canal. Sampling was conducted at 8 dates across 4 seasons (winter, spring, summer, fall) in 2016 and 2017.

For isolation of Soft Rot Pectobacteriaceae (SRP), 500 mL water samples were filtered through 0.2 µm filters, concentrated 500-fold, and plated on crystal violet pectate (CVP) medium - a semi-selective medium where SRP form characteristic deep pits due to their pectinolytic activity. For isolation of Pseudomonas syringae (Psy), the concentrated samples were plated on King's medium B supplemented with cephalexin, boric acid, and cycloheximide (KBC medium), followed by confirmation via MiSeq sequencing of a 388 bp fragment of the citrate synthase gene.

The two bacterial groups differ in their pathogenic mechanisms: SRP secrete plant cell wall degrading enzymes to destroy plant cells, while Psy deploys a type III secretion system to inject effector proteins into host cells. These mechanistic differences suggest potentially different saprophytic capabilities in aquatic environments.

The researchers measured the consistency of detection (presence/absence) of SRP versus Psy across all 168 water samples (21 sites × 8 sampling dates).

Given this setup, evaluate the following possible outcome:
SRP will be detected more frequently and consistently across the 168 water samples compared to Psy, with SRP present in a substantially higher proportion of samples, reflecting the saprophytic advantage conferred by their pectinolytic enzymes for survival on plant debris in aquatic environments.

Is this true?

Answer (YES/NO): NO